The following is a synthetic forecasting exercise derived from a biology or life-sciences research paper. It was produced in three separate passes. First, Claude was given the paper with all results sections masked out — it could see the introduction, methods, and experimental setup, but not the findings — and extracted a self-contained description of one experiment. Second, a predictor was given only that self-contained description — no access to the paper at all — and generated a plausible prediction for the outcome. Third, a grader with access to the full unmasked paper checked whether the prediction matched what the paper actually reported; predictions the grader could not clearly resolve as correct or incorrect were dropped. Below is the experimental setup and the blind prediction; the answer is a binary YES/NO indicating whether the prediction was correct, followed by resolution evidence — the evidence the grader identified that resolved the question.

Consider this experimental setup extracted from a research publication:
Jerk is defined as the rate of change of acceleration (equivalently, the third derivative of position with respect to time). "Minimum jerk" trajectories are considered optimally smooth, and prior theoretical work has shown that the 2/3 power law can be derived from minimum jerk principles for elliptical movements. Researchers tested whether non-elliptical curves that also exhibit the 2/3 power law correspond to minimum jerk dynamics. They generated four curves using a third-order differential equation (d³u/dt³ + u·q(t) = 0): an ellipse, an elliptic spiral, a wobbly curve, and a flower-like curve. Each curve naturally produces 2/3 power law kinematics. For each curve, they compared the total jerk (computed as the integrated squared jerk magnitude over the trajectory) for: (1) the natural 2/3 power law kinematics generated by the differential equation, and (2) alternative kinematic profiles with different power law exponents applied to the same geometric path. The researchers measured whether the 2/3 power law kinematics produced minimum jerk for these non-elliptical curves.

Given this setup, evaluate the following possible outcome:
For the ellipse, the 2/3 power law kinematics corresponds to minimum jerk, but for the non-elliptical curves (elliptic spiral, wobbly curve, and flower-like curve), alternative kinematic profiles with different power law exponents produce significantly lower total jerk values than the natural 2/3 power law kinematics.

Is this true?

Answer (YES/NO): NO